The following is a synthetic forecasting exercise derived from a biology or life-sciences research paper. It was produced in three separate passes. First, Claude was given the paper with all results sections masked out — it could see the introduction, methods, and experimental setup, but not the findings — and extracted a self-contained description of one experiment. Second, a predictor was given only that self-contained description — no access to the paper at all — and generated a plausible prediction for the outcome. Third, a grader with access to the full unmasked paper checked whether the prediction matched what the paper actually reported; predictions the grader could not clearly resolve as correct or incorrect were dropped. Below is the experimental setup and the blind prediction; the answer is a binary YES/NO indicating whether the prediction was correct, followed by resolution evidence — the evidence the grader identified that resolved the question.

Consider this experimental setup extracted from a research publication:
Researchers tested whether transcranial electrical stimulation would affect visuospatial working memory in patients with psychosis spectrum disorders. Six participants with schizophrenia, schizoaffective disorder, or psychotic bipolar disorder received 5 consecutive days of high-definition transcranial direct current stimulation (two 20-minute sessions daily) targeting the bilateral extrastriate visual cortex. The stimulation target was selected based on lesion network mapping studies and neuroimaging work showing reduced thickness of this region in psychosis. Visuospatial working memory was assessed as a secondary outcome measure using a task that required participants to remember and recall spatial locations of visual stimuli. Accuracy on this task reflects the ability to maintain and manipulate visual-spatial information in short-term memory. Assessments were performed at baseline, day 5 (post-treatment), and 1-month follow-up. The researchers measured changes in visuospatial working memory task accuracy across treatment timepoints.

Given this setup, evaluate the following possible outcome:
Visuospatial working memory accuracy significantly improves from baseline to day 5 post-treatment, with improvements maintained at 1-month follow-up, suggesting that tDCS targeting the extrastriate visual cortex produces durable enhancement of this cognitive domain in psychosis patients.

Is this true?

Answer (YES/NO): NO